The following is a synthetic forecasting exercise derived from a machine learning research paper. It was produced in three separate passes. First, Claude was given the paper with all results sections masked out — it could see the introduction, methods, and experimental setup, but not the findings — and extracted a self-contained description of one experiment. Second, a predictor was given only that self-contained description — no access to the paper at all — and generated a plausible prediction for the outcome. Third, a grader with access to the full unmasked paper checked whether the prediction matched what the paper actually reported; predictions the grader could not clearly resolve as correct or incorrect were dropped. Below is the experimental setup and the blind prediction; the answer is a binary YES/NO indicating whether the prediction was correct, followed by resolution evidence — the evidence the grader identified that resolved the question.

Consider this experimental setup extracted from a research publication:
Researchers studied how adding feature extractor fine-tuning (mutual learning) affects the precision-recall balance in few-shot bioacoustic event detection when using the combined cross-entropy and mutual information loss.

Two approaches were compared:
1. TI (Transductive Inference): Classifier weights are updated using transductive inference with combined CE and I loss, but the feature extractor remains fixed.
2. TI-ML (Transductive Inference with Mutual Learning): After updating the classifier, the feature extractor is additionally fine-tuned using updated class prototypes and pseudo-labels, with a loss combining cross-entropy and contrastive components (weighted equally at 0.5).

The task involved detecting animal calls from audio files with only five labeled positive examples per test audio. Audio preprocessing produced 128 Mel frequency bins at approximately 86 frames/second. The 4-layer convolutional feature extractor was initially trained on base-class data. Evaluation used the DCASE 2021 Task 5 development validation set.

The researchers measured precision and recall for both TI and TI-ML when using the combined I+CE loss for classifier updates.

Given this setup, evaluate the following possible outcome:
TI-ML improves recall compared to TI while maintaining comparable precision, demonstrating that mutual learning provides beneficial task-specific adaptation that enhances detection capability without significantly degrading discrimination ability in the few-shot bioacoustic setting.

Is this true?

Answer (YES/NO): NO